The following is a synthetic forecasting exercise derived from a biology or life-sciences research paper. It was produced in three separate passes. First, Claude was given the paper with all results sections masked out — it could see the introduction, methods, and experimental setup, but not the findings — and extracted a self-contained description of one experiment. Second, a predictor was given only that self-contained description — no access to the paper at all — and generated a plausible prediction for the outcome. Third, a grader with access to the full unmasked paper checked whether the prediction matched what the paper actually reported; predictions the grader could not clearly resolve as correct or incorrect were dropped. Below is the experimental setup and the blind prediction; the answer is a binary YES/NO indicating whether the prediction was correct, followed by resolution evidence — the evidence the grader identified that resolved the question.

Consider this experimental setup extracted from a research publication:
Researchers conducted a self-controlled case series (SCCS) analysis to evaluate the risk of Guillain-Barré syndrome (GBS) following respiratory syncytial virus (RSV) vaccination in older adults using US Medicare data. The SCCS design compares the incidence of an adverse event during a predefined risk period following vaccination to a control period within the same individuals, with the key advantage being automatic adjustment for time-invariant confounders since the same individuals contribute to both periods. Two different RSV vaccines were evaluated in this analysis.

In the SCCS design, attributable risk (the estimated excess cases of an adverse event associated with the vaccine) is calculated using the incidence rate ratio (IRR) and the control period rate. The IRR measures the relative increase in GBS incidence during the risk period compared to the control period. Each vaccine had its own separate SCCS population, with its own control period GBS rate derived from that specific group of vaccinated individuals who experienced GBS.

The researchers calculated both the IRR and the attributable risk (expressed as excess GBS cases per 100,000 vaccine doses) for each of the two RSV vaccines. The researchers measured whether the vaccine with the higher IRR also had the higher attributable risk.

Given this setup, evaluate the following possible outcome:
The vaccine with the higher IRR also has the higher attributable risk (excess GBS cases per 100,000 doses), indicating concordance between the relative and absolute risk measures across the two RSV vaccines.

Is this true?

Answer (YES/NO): NO